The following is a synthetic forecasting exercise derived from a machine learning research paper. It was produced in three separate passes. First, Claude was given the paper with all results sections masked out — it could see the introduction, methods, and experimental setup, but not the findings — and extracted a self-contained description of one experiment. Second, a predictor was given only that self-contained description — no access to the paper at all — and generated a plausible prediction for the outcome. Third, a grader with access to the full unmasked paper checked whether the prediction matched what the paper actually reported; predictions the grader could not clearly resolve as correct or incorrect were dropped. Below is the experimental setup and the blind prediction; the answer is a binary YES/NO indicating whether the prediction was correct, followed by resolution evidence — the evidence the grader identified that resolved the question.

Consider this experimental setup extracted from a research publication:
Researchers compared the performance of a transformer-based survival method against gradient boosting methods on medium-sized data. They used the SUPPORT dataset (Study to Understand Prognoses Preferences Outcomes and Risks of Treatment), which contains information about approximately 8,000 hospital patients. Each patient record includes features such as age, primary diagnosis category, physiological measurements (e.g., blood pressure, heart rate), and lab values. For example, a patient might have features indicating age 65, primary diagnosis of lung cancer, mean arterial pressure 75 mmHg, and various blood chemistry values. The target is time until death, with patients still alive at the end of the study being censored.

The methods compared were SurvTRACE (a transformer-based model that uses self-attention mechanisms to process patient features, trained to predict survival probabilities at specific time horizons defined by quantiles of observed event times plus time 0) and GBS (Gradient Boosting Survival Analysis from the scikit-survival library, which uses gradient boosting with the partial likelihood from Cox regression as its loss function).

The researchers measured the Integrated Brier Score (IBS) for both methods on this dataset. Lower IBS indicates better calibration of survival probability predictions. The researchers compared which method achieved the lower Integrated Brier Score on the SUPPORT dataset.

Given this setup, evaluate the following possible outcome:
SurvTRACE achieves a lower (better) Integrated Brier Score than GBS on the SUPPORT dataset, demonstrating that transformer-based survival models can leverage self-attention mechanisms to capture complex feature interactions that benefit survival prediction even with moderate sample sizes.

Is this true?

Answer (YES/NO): NO